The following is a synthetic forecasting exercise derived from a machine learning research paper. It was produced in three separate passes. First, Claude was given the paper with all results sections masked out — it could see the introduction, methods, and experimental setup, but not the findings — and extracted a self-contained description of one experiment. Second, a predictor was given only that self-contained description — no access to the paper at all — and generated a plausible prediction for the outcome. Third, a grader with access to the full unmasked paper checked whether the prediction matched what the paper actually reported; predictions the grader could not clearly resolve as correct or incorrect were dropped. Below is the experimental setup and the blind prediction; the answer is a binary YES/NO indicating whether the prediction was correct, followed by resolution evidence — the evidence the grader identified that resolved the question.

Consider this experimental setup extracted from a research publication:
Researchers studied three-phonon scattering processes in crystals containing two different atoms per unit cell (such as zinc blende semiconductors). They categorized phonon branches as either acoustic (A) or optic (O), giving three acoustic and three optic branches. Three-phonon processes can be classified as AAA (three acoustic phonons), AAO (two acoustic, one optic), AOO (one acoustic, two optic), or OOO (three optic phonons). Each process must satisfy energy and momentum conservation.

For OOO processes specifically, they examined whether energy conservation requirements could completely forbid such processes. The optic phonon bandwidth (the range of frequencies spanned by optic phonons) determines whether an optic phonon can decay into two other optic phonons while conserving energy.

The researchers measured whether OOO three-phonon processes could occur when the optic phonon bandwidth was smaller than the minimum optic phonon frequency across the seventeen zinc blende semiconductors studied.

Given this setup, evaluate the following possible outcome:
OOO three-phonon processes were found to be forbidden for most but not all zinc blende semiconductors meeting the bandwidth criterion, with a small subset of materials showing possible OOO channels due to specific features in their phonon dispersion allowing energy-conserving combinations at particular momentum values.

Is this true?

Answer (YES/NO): NO